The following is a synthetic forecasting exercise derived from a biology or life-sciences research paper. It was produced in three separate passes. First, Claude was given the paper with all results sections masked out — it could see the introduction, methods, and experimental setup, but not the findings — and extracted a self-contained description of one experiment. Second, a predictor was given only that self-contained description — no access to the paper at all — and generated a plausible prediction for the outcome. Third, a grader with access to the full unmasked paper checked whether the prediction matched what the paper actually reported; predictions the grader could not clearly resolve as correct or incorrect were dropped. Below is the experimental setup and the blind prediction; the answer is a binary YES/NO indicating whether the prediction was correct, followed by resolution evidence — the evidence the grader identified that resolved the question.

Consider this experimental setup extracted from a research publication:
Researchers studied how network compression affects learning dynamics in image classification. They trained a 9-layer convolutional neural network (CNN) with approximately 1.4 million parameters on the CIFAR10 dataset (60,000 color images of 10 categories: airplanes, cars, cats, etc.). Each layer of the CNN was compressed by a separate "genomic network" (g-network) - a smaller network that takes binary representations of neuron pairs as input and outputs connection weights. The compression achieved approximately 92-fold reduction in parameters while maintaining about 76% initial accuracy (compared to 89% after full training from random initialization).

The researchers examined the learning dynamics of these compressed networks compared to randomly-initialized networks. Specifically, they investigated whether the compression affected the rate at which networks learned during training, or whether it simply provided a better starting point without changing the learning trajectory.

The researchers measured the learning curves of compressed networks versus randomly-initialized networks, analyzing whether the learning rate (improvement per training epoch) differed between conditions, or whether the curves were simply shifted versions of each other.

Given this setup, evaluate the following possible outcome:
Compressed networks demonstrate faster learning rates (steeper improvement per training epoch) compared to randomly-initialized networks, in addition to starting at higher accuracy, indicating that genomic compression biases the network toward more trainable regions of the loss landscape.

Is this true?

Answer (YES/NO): NO